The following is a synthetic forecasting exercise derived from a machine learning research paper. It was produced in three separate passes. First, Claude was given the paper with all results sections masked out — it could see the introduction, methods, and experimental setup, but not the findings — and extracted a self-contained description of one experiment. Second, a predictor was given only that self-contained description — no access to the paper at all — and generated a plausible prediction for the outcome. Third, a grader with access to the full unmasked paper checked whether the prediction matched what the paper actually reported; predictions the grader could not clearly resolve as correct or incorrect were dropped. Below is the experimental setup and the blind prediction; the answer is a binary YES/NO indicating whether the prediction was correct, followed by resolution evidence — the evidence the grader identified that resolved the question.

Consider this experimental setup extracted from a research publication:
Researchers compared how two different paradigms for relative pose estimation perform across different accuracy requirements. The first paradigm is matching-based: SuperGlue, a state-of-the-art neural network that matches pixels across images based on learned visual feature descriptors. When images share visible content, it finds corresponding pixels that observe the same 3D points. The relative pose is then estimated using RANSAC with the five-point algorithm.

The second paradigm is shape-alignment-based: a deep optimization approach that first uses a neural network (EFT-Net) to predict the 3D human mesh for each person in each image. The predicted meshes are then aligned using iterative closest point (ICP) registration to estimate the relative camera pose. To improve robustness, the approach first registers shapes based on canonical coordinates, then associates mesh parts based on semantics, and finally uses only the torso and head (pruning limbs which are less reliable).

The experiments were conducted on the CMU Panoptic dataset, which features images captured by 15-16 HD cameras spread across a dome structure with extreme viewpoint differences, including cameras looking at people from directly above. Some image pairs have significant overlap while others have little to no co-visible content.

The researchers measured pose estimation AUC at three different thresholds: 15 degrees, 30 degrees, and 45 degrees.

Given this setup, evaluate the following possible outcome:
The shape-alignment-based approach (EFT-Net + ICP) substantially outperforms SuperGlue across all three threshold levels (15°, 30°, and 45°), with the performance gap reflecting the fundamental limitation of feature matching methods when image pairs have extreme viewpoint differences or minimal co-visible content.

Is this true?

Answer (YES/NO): NO